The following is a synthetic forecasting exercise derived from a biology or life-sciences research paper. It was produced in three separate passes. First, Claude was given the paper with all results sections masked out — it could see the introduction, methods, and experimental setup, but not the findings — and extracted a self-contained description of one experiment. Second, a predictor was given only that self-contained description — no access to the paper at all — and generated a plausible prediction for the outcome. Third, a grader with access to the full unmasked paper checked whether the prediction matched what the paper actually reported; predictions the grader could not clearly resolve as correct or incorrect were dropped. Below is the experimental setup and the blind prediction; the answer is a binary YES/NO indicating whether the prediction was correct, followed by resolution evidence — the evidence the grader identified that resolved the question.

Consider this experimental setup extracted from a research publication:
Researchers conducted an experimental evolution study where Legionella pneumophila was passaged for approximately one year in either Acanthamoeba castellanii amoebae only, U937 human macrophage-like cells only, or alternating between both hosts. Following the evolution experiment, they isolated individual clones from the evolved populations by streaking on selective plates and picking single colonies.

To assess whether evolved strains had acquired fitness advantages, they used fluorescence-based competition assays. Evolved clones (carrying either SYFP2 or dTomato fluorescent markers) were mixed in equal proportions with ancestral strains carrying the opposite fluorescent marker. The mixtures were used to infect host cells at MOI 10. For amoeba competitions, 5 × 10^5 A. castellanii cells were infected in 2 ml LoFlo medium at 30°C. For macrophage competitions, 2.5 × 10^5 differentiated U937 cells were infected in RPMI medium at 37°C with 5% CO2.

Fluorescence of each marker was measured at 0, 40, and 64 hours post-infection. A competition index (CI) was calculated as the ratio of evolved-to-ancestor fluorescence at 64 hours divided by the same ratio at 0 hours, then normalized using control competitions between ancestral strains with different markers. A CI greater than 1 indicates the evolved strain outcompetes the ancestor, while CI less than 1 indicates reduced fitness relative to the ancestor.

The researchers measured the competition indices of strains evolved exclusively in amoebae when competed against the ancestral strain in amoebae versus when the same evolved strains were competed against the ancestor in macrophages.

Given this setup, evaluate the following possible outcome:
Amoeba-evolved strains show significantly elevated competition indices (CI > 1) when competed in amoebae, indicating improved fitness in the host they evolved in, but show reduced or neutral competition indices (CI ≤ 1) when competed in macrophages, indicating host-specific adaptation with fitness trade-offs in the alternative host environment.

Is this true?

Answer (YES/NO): YES